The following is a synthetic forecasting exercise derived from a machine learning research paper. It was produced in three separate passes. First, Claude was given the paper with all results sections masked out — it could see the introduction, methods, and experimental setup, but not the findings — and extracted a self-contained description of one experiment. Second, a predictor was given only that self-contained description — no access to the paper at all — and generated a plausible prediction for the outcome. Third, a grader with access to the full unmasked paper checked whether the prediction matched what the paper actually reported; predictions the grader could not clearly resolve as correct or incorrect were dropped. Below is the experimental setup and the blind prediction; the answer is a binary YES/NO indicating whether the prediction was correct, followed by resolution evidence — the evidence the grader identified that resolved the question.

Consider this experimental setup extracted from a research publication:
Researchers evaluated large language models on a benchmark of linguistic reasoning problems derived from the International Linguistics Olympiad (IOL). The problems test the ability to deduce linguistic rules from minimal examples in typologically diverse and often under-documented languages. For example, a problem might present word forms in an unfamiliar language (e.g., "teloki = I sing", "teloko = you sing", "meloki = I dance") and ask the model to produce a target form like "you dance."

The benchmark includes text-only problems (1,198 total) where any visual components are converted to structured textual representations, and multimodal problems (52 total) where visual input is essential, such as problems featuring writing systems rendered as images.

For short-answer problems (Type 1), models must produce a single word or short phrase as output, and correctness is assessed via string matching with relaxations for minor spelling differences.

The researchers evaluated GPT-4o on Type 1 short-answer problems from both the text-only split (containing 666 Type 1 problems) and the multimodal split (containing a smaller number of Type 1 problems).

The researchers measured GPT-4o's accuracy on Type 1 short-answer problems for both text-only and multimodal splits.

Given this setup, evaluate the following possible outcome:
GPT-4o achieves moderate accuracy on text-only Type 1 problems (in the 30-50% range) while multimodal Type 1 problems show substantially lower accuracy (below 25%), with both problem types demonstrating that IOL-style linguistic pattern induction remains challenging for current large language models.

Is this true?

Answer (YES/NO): NO